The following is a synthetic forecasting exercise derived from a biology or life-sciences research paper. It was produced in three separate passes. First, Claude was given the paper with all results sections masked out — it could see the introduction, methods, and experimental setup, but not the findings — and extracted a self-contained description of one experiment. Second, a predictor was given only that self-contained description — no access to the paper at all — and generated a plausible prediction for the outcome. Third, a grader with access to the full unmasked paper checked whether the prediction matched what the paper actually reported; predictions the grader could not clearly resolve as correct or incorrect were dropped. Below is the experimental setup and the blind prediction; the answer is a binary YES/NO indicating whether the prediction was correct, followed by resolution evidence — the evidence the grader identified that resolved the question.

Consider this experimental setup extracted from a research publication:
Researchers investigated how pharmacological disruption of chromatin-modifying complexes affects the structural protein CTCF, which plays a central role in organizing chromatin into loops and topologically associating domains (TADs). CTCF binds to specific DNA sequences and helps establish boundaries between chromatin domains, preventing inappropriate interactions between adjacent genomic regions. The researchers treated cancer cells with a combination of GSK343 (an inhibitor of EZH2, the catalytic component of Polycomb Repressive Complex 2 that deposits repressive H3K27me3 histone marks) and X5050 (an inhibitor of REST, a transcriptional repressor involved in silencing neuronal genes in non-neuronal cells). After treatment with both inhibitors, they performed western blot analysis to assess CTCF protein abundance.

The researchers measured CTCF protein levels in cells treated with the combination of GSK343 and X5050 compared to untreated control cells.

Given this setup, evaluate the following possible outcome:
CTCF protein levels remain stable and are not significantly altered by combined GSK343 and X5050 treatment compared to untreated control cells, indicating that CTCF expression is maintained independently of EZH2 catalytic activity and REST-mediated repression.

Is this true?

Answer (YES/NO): NO